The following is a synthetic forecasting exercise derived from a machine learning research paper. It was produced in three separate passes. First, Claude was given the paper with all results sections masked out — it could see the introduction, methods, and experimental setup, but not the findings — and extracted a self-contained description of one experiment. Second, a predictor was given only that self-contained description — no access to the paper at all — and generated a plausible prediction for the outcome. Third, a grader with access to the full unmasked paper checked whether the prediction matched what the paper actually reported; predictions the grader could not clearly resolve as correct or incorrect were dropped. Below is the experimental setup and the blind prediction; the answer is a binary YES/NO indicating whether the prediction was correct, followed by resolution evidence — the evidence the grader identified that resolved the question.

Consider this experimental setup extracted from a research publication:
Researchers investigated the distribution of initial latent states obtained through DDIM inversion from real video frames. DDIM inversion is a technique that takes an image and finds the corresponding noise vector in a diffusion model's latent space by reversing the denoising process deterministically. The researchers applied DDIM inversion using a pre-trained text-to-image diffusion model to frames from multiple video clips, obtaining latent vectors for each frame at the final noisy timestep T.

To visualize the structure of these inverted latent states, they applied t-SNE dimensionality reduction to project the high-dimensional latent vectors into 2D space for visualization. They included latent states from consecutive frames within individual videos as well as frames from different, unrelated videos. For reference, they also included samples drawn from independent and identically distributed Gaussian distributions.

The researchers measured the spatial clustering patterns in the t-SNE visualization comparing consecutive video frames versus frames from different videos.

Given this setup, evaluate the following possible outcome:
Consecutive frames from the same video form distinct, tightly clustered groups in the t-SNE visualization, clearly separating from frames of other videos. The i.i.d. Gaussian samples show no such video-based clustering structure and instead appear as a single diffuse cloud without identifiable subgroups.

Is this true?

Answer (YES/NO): YES